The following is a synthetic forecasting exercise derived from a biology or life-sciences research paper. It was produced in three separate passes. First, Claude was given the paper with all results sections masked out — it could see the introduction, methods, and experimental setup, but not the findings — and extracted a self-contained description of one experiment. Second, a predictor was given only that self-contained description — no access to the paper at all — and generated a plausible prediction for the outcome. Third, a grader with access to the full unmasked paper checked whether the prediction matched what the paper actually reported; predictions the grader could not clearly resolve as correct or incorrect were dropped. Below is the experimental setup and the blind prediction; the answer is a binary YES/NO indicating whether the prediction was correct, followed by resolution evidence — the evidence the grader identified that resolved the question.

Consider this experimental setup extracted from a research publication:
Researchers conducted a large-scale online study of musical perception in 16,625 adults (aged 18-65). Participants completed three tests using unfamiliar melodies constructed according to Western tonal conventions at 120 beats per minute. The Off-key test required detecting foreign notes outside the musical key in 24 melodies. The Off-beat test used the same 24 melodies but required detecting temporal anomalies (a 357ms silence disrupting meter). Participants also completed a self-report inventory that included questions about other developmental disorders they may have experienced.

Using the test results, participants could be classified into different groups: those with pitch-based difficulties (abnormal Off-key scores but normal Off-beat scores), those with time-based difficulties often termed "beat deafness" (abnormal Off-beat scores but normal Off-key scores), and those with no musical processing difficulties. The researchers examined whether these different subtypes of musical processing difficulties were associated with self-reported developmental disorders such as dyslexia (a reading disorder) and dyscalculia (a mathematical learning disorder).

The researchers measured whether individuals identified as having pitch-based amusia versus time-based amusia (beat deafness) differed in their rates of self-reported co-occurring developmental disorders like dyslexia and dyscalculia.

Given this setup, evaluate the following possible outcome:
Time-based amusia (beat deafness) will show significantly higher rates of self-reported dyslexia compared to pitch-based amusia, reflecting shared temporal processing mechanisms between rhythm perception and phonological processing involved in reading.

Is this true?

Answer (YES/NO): YES